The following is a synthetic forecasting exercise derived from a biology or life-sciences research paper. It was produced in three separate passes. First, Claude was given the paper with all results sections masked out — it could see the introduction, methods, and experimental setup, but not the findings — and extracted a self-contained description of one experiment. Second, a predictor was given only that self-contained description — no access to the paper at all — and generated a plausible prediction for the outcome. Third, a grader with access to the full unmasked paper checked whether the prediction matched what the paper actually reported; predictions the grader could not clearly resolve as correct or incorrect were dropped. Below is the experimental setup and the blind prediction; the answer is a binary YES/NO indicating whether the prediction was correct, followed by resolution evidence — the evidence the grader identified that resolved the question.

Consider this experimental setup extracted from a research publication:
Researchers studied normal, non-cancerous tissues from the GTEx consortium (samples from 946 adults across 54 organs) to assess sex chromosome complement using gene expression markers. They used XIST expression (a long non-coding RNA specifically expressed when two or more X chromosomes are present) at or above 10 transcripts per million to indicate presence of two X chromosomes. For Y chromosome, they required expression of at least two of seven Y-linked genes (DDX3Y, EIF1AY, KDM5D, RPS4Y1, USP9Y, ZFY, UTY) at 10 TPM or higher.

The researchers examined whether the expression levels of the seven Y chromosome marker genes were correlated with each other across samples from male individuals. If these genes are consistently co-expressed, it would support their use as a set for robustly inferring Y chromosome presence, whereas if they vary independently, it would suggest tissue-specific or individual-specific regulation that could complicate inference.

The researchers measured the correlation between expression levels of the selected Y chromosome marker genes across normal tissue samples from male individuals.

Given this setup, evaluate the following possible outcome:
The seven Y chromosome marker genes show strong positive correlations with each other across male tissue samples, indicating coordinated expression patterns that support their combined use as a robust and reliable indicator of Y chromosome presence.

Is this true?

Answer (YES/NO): YES